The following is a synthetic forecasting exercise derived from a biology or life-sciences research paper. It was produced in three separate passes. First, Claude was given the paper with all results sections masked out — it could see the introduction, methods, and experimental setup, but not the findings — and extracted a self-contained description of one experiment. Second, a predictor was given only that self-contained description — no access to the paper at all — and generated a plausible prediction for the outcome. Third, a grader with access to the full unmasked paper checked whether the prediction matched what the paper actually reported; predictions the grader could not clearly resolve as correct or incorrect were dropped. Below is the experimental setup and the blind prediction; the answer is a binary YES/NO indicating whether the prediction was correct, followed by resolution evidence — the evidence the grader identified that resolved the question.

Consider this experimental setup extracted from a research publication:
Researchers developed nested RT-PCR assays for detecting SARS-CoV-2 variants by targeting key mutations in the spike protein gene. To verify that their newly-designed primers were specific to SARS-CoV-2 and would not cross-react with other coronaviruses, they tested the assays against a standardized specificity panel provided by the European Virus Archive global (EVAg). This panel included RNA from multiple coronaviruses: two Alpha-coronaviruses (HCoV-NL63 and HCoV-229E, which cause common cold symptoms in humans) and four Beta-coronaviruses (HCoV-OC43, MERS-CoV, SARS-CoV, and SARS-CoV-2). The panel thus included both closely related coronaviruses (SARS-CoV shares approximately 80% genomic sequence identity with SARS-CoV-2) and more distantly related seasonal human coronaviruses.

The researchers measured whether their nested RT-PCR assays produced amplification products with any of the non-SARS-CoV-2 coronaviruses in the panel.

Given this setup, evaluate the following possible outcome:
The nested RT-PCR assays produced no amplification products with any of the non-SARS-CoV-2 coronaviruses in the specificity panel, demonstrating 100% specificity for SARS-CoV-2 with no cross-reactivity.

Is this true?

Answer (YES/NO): YES